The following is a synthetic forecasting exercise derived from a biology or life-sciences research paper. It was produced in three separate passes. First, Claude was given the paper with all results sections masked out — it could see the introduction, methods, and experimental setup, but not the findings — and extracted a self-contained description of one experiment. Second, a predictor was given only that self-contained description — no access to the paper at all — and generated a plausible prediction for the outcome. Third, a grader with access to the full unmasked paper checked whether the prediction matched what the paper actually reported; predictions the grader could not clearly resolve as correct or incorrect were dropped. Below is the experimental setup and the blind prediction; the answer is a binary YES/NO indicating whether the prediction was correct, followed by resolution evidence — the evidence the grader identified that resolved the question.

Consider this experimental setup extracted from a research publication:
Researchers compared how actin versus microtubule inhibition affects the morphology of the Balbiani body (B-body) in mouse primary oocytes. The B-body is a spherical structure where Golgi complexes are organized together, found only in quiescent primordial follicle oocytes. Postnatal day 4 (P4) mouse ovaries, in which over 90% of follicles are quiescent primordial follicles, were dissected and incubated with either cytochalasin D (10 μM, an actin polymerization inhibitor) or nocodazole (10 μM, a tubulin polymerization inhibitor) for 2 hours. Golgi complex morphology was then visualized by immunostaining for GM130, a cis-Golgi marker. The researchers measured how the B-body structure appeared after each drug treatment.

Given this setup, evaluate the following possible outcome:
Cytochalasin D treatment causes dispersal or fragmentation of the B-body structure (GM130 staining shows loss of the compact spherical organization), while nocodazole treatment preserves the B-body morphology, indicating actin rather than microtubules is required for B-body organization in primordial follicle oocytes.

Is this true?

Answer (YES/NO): NO